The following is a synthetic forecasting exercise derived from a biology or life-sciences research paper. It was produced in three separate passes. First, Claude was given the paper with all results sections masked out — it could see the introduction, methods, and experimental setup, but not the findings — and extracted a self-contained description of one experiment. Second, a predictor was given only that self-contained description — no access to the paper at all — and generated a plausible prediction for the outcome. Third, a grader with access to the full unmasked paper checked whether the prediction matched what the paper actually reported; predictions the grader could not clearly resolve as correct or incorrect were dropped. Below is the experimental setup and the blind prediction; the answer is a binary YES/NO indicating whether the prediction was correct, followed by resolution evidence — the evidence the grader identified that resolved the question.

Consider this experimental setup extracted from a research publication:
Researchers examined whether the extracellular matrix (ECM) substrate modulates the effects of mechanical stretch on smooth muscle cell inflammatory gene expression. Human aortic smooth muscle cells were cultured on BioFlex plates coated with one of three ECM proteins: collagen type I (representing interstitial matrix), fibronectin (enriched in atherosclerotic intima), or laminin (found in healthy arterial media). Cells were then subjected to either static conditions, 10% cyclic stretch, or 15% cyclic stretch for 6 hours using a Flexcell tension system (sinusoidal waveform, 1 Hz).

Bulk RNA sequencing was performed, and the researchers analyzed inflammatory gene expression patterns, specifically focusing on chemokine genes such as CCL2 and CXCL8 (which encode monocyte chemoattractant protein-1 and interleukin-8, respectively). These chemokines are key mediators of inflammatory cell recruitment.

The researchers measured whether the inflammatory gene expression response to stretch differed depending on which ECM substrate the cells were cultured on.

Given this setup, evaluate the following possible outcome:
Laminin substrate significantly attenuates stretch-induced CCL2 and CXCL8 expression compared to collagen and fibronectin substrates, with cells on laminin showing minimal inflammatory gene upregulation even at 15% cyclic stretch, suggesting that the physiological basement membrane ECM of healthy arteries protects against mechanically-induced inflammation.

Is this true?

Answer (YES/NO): NO